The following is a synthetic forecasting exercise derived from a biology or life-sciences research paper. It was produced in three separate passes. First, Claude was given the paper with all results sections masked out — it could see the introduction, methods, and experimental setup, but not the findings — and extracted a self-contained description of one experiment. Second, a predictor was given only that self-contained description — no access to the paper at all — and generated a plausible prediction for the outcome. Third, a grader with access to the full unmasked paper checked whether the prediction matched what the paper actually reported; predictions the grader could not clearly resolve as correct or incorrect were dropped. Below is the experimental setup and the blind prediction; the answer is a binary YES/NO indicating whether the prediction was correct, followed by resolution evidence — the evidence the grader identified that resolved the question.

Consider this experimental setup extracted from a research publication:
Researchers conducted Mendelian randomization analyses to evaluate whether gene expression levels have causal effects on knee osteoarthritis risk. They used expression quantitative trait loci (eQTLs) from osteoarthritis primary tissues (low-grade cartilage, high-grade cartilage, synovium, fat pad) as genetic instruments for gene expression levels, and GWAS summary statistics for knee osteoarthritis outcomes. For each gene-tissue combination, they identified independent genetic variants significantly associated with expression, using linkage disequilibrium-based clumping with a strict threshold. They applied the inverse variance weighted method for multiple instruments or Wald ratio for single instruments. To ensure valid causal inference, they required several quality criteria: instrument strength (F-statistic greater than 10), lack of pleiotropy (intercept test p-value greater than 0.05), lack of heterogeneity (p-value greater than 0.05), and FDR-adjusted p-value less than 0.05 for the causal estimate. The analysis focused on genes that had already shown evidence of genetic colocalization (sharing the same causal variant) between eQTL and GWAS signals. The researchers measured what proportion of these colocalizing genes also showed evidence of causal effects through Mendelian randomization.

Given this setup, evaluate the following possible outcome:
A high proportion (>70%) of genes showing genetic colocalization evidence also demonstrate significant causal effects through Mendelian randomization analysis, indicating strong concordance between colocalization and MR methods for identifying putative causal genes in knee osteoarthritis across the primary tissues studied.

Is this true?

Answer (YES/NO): YES